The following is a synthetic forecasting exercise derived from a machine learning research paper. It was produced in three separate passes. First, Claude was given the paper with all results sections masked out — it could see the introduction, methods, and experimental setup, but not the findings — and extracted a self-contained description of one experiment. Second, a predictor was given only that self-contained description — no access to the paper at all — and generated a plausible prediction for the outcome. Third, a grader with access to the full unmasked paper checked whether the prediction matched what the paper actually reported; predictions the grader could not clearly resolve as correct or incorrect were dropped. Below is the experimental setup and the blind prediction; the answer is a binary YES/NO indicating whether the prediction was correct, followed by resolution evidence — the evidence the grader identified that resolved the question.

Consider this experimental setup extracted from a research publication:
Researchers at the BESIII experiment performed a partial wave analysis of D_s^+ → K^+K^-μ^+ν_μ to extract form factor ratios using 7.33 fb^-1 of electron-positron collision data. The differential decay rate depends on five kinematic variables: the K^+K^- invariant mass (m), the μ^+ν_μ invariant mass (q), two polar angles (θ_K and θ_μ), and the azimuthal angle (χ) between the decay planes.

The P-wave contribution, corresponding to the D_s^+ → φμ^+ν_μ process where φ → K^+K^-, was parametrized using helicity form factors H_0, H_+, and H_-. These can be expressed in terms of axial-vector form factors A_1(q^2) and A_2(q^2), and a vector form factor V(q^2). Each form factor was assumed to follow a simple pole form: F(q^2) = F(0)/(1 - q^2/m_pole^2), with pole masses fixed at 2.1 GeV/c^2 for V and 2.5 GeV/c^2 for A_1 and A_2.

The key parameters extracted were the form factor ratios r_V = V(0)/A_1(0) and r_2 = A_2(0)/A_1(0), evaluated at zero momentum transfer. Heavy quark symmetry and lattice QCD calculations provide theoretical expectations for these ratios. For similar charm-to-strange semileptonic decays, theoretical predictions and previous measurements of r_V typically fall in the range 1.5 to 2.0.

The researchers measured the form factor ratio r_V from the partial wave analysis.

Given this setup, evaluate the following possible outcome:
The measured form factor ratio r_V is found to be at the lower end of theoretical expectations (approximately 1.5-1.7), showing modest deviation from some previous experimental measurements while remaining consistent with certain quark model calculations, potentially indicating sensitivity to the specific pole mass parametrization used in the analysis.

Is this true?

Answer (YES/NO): YES